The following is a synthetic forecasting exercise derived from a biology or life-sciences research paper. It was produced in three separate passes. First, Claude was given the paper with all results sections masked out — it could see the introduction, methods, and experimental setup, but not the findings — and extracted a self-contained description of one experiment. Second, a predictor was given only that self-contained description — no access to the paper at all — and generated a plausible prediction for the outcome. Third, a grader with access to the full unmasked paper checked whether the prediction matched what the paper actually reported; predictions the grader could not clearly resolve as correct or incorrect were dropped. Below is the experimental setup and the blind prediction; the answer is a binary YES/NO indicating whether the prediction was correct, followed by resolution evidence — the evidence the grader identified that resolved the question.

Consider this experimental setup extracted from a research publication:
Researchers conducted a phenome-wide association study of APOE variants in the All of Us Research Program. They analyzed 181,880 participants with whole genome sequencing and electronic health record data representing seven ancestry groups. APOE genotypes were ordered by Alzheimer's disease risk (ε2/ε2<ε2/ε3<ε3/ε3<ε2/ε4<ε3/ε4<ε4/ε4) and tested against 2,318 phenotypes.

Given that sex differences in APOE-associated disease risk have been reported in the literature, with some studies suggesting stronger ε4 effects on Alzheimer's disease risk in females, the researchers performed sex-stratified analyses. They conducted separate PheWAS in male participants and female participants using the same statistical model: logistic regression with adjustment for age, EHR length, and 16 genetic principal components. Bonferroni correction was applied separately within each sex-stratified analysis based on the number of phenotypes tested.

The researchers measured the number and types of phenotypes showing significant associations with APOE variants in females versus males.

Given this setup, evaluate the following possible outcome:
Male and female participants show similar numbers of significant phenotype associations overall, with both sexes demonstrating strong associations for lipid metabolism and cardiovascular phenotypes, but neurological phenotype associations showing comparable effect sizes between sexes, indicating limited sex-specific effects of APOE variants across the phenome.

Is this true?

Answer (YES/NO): NO